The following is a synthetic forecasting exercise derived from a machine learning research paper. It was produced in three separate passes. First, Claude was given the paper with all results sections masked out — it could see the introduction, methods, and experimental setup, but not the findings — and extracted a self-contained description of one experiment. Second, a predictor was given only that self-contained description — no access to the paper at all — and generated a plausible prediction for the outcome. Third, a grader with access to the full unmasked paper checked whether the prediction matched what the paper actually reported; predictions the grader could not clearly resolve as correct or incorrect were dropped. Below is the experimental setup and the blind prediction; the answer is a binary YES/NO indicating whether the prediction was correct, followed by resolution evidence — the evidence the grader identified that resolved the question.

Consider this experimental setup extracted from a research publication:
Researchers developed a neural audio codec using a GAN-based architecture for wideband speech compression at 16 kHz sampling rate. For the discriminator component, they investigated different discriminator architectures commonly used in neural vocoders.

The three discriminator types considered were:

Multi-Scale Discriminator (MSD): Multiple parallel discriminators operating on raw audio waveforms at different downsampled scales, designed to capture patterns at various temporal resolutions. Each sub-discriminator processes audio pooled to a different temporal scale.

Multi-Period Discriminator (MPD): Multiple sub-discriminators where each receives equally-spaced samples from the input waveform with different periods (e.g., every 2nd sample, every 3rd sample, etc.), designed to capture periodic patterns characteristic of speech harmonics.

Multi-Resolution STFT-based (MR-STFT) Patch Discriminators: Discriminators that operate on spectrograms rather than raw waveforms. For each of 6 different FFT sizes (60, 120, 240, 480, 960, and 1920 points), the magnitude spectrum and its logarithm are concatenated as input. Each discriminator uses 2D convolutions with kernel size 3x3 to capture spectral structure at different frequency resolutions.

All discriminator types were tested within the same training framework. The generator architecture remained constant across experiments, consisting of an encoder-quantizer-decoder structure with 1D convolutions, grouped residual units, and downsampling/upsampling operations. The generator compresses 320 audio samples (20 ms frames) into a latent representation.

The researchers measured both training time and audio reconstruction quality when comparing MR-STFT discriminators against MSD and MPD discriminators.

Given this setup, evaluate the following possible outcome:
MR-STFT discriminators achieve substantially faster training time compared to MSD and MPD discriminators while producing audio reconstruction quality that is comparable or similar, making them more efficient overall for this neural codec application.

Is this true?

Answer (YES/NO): YES